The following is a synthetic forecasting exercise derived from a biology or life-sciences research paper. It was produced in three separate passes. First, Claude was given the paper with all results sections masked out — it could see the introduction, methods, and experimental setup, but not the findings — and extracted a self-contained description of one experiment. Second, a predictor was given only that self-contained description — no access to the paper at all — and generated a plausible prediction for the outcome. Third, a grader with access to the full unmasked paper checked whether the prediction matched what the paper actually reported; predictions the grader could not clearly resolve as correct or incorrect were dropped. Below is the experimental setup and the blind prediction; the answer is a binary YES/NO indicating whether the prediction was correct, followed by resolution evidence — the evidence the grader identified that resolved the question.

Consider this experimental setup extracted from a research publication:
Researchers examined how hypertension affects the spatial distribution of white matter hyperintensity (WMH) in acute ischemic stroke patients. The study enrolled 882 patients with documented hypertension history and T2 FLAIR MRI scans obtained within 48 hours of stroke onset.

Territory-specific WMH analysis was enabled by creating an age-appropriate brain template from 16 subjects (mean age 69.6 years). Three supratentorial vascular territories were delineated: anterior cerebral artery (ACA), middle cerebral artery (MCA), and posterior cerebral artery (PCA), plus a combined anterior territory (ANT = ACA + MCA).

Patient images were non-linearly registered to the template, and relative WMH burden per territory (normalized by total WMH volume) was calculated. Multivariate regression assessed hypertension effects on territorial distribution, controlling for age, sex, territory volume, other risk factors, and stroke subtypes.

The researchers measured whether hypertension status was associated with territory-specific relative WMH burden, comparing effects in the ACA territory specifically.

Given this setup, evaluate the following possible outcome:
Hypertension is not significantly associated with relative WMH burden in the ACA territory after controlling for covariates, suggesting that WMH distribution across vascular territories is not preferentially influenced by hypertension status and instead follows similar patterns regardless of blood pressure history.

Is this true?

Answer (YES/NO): NO